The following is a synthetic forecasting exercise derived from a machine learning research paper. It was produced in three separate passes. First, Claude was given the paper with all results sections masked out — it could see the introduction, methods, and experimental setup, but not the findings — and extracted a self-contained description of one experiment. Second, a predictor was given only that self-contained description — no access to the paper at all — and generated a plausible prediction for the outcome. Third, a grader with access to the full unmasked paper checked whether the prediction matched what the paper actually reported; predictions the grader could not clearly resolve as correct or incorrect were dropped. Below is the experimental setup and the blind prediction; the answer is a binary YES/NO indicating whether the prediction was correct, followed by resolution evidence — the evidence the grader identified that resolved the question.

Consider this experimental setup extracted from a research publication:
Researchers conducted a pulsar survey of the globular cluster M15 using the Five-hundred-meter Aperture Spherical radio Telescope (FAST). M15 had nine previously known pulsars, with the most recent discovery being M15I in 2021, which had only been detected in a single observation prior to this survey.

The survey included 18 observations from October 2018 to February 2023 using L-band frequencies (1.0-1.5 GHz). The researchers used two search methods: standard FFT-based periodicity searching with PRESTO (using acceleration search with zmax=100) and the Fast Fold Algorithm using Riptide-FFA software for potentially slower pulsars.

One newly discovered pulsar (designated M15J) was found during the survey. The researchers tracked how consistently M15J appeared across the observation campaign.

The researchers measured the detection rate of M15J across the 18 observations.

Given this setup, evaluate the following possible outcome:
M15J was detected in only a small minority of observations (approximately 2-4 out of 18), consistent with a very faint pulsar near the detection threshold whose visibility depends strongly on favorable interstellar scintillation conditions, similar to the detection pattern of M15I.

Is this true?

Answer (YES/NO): NO